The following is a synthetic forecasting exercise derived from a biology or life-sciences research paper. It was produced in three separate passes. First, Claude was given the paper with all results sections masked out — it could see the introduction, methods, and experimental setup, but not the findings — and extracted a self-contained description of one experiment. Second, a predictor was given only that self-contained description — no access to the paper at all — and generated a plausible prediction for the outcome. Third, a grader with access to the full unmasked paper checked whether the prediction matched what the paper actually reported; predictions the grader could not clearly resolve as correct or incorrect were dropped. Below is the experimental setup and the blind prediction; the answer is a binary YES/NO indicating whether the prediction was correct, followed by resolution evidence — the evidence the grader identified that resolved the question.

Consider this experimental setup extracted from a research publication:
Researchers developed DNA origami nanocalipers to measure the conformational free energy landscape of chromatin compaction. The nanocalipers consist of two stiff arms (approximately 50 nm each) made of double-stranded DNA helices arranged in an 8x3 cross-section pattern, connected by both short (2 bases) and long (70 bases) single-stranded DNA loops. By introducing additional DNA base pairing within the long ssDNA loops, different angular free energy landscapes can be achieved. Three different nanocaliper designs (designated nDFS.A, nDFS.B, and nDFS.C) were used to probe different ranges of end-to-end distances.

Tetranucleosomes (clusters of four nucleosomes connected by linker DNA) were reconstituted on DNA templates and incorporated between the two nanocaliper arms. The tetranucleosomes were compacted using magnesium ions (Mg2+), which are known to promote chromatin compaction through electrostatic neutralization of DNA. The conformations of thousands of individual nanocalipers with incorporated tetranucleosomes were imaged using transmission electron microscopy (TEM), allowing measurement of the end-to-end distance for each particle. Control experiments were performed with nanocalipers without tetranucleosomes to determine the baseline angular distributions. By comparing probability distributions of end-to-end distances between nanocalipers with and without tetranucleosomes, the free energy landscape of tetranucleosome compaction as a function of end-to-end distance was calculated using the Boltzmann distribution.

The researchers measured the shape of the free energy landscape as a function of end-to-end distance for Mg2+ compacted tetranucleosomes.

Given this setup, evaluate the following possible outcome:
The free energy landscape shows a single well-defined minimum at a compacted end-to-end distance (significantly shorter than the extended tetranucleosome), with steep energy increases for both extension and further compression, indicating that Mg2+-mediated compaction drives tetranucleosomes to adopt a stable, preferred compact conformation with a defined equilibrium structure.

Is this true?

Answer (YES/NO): NO